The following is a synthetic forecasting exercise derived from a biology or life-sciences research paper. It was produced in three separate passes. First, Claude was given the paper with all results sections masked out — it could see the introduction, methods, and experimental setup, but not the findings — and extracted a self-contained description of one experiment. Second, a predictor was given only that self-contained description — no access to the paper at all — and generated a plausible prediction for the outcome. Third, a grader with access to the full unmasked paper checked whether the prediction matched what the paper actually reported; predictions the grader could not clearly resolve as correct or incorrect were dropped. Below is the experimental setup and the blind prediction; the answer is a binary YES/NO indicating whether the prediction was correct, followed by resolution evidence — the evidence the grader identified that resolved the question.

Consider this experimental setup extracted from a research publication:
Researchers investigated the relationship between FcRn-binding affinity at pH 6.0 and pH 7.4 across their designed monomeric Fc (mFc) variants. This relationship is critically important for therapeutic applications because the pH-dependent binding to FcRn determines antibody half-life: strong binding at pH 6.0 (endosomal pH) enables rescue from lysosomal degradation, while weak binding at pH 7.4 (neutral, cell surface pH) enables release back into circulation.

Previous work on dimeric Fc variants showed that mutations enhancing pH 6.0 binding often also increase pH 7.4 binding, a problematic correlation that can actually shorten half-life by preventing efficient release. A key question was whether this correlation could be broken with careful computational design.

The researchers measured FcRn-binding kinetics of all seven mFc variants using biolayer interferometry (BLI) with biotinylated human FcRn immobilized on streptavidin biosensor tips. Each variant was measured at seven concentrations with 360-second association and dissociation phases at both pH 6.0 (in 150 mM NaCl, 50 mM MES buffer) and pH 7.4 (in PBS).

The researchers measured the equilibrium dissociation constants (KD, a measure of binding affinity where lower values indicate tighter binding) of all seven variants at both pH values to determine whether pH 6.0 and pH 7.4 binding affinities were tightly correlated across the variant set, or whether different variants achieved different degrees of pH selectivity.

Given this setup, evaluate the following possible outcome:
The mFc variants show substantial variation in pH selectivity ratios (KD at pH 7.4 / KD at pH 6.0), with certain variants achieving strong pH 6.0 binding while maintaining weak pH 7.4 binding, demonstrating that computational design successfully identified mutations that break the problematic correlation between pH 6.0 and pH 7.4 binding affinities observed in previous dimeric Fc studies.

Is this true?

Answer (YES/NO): YES